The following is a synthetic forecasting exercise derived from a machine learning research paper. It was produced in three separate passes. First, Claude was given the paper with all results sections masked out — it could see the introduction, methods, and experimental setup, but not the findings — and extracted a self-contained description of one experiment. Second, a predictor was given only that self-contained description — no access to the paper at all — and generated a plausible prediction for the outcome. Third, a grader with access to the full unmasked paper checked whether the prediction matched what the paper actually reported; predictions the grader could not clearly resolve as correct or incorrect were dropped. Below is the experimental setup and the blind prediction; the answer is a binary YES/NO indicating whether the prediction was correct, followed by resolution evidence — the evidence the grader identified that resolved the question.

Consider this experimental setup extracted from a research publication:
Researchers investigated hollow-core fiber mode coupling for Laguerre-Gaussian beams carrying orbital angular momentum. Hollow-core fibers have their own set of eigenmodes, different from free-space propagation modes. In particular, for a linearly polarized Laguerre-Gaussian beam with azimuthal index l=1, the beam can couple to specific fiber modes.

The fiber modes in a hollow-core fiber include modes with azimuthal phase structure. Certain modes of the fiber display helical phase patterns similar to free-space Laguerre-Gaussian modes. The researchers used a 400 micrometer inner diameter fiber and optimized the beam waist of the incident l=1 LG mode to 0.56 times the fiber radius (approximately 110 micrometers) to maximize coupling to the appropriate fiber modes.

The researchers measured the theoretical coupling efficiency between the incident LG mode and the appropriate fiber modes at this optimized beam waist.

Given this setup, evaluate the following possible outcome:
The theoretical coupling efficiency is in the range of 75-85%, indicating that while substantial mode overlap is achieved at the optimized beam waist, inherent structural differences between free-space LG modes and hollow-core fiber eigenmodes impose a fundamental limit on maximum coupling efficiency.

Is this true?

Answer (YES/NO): NO